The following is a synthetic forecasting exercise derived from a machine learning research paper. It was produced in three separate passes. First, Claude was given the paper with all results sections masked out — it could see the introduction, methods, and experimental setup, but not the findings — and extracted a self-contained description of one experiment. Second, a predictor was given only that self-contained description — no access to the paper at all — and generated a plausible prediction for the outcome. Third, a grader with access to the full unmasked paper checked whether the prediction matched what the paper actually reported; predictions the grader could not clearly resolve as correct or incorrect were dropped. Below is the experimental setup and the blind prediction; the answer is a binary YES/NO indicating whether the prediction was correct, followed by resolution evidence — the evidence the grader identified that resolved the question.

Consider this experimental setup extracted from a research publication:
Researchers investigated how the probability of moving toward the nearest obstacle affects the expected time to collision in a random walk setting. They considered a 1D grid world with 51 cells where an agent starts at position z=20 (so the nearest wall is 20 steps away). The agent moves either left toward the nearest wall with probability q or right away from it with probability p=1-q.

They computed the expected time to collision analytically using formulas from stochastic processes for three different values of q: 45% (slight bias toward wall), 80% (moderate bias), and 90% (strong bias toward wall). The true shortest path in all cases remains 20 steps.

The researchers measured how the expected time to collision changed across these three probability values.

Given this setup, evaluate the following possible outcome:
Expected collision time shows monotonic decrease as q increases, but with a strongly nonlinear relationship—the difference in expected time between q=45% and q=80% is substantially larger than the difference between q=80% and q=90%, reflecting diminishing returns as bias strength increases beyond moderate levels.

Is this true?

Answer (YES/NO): YES